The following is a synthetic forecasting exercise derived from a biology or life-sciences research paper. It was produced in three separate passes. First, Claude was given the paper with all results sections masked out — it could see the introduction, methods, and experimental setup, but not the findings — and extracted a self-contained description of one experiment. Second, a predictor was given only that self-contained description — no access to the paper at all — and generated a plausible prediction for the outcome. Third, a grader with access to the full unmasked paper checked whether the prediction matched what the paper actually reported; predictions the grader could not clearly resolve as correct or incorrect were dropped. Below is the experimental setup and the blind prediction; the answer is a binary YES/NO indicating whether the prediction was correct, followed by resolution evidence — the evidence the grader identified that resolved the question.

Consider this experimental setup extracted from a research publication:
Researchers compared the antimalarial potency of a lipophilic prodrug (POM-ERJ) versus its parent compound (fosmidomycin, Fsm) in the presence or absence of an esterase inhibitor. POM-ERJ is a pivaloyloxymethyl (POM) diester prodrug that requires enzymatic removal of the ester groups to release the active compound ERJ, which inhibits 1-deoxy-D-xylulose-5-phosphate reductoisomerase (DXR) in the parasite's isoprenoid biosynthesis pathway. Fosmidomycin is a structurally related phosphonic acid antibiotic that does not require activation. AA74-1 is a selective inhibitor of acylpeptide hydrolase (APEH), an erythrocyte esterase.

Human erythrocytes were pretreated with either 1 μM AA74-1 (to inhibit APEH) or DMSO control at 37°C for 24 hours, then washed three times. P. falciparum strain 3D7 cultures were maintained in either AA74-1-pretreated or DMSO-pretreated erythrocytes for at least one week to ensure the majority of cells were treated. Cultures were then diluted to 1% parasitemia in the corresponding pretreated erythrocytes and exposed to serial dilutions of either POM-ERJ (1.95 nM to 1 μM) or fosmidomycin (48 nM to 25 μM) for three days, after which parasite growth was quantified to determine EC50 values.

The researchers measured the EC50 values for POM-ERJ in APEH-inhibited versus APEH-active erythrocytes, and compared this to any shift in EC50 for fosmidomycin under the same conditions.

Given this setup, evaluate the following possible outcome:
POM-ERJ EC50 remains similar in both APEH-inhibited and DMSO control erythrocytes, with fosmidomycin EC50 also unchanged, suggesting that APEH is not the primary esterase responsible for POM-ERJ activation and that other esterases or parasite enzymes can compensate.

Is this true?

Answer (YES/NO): NO